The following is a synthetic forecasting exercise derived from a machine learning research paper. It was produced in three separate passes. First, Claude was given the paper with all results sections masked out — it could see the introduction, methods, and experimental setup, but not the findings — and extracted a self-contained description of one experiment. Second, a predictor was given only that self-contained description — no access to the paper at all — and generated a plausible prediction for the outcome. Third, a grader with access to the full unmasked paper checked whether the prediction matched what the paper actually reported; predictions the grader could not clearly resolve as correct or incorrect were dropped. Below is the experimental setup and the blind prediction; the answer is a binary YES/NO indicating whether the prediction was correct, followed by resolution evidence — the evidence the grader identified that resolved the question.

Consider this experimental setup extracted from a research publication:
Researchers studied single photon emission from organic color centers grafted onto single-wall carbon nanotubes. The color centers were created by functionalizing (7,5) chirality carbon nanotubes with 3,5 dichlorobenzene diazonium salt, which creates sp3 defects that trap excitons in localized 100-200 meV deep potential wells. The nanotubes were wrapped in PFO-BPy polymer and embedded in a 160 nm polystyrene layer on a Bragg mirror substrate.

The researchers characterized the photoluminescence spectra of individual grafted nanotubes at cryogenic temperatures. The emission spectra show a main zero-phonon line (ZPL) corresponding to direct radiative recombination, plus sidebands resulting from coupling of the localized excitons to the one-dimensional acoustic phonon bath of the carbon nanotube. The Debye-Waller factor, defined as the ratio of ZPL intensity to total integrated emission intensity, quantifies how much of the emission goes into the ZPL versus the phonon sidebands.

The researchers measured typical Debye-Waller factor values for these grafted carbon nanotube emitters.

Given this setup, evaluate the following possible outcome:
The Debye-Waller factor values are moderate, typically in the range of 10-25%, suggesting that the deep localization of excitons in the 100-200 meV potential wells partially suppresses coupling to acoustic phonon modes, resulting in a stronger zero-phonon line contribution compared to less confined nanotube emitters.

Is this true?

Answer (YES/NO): NO